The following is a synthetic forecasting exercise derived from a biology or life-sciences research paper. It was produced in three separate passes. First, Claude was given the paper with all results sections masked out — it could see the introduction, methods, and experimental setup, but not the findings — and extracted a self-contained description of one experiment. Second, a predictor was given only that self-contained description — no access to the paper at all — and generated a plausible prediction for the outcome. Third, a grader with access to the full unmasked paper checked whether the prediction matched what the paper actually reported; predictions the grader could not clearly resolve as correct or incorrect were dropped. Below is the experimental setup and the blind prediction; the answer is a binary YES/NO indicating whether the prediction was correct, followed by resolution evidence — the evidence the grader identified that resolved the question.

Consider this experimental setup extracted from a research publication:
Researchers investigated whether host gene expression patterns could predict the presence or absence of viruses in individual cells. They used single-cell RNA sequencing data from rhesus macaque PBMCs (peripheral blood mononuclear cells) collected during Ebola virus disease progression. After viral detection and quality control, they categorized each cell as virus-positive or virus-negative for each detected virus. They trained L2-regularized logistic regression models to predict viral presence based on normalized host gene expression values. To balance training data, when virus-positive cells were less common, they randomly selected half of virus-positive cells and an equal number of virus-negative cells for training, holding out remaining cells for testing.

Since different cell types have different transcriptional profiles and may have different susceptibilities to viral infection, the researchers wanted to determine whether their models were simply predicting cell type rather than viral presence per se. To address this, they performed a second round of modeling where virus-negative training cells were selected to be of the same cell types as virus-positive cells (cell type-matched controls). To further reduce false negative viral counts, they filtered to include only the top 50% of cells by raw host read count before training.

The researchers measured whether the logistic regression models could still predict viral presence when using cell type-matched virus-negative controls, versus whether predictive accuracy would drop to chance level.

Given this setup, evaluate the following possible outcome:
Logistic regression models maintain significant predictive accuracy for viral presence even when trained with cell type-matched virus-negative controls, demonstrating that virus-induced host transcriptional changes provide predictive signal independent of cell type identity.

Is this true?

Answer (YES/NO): YES